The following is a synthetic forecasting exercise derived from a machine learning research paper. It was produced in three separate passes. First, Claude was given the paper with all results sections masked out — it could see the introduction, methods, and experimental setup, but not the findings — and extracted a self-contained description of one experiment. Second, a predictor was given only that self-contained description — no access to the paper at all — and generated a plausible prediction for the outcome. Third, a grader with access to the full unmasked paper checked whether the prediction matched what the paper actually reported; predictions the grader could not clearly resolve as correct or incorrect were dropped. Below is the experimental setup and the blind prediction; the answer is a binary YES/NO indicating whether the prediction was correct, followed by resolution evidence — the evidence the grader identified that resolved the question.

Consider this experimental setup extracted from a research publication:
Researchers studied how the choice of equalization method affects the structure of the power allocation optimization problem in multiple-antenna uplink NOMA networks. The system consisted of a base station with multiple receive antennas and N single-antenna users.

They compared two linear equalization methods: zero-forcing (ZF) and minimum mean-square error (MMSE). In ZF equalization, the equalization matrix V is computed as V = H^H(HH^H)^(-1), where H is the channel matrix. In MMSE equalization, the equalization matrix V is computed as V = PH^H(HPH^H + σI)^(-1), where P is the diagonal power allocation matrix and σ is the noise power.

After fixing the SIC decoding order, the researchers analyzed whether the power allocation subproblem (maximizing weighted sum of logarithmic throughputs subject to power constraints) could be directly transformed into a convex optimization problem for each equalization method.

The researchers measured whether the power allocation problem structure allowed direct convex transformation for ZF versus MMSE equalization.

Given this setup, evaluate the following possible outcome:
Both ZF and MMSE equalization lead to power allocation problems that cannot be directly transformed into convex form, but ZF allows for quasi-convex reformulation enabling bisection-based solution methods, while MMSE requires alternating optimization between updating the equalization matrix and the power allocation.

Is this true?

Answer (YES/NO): NO